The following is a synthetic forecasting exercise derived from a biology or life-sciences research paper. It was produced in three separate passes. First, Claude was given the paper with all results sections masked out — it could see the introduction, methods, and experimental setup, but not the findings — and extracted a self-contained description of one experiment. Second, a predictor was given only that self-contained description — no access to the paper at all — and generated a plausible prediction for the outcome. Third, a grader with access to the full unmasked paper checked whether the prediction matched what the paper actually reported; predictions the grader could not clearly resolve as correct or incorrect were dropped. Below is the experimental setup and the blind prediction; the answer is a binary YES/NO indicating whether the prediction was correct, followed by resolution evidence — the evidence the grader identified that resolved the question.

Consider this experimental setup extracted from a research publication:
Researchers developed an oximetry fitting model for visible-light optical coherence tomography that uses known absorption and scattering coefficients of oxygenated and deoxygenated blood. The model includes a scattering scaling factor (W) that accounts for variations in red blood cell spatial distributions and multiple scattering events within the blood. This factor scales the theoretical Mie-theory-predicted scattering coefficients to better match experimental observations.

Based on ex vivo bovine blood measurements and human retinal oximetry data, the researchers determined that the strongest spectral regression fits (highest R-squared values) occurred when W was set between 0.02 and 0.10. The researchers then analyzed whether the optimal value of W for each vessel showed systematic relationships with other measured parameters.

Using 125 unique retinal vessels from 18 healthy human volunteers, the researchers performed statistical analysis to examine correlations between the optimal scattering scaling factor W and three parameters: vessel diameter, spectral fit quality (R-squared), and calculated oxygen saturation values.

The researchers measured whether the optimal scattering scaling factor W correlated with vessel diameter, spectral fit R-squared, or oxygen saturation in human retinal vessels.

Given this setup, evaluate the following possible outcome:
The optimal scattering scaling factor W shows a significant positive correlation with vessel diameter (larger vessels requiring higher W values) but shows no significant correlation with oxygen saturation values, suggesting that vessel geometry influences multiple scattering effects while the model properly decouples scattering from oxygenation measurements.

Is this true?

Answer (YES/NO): NO